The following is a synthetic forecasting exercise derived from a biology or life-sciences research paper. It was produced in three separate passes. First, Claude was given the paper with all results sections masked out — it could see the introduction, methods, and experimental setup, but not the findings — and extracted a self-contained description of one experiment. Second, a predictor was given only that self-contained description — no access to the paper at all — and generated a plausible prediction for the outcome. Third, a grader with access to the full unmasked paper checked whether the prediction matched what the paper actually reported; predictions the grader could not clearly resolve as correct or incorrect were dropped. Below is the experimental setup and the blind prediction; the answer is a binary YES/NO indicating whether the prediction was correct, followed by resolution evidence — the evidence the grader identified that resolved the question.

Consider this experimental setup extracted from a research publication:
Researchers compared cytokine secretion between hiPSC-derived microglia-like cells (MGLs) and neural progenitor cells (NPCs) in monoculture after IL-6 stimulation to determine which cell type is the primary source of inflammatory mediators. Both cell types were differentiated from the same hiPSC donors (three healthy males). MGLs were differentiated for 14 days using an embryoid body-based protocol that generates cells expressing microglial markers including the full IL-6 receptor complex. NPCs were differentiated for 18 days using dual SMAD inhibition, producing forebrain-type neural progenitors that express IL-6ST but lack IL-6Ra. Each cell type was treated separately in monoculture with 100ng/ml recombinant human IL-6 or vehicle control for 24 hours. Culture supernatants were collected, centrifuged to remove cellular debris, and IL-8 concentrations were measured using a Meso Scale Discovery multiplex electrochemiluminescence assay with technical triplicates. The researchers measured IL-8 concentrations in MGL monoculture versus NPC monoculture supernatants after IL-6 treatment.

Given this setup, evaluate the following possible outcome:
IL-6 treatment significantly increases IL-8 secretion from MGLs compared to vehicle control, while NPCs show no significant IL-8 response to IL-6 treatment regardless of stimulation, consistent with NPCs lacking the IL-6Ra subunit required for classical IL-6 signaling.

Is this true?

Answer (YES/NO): NO